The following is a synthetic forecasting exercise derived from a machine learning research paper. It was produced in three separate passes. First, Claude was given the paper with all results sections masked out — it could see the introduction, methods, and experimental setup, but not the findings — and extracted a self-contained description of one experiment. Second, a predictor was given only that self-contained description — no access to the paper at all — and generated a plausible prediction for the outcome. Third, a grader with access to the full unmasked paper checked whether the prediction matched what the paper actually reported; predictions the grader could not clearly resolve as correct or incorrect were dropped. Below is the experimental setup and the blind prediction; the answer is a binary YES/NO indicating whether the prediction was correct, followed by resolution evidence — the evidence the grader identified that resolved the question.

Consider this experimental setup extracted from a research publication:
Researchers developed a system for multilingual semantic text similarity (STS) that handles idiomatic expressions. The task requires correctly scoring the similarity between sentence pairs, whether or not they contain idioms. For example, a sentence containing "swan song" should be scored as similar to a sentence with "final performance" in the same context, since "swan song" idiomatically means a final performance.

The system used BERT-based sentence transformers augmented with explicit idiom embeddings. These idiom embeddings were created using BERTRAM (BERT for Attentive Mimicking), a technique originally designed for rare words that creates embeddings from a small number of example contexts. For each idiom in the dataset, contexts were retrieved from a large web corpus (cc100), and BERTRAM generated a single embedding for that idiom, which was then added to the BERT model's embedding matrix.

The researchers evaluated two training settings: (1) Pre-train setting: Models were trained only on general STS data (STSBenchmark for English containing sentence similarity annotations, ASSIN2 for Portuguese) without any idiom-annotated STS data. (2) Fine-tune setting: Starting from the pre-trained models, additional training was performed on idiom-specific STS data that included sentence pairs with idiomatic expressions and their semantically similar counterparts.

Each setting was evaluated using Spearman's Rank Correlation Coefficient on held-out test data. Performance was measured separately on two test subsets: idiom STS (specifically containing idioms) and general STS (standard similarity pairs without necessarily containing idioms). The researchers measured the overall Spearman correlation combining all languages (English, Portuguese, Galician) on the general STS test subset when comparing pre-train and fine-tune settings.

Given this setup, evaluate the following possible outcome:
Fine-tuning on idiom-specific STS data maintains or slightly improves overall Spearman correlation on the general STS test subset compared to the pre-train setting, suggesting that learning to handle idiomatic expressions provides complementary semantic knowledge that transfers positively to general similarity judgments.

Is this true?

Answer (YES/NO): NO